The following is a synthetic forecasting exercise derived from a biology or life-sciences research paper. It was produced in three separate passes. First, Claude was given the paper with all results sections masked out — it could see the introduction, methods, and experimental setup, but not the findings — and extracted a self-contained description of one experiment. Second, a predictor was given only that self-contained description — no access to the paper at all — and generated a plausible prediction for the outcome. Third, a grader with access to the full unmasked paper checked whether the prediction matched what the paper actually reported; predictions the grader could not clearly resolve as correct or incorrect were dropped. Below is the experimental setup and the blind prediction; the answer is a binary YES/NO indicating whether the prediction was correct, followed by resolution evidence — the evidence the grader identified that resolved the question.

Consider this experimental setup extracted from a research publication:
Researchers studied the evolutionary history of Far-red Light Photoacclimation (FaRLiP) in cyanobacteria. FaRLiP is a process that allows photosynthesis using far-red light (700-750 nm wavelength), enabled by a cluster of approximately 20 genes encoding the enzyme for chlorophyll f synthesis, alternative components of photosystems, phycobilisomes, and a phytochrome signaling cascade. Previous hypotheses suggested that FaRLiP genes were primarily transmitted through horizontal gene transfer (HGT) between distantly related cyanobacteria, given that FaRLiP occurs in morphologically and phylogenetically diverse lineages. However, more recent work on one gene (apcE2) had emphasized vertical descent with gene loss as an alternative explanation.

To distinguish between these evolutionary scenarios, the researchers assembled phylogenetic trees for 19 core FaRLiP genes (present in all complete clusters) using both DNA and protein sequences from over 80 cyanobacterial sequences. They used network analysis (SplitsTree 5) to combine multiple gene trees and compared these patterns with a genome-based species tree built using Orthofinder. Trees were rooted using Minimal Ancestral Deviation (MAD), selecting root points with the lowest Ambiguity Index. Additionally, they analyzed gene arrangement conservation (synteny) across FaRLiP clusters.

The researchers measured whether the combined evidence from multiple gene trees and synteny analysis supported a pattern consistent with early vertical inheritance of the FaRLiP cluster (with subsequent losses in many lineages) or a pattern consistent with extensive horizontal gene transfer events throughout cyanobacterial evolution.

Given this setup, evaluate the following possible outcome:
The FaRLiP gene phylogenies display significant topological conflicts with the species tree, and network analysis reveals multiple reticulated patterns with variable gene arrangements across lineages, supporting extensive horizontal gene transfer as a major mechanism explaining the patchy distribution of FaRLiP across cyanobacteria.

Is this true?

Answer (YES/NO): NO